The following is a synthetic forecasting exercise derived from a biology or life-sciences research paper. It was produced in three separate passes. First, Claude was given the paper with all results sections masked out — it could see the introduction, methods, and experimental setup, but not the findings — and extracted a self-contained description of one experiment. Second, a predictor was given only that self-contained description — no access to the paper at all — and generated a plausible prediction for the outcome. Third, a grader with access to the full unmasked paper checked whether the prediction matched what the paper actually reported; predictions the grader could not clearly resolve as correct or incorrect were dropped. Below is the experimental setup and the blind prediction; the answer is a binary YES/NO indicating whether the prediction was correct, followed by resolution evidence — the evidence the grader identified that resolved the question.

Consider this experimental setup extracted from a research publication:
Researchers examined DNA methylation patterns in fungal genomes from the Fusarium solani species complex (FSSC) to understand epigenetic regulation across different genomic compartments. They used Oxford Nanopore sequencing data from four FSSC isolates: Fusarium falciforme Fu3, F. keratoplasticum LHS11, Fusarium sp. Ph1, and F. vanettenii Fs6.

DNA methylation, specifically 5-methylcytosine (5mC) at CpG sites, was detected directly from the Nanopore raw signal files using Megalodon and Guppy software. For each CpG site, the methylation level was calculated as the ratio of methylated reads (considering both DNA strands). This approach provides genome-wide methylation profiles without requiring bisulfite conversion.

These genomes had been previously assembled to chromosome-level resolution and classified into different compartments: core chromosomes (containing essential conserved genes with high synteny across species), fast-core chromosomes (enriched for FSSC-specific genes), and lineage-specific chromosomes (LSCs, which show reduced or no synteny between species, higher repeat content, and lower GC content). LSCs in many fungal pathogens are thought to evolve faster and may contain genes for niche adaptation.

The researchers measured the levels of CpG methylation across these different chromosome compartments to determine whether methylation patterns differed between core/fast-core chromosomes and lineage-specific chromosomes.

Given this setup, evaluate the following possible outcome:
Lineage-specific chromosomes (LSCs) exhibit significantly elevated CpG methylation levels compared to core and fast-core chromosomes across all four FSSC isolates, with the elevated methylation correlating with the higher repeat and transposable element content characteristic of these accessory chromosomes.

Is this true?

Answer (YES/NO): NO